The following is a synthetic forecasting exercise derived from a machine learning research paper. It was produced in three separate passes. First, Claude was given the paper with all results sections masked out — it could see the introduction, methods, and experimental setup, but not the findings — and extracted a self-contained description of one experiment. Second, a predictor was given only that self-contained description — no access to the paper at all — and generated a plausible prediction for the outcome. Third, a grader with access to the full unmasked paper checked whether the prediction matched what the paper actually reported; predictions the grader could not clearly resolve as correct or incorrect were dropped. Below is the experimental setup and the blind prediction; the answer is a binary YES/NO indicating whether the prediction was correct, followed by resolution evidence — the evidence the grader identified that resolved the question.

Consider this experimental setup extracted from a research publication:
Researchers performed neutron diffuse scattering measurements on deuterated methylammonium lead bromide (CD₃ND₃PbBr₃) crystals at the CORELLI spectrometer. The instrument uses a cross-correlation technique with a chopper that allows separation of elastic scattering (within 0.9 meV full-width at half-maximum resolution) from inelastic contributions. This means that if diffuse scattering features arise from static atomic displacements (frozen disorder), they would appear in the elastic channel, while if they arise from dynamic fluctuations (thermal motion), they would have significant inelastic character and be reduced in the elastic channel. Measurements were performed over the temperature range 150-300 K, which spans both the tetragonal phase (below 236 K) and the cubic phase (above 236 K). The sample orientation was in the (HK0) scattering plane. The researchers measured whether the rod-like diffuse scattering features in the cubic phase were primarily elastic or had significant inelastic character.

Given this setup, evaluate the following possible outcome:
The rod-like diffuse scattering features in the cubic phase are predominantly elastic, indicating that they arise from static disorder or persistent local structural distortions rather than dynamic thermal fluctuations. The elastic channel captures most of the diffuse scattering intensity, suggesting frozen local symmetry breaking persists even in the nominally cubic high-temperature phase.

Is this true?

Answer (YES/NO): NO